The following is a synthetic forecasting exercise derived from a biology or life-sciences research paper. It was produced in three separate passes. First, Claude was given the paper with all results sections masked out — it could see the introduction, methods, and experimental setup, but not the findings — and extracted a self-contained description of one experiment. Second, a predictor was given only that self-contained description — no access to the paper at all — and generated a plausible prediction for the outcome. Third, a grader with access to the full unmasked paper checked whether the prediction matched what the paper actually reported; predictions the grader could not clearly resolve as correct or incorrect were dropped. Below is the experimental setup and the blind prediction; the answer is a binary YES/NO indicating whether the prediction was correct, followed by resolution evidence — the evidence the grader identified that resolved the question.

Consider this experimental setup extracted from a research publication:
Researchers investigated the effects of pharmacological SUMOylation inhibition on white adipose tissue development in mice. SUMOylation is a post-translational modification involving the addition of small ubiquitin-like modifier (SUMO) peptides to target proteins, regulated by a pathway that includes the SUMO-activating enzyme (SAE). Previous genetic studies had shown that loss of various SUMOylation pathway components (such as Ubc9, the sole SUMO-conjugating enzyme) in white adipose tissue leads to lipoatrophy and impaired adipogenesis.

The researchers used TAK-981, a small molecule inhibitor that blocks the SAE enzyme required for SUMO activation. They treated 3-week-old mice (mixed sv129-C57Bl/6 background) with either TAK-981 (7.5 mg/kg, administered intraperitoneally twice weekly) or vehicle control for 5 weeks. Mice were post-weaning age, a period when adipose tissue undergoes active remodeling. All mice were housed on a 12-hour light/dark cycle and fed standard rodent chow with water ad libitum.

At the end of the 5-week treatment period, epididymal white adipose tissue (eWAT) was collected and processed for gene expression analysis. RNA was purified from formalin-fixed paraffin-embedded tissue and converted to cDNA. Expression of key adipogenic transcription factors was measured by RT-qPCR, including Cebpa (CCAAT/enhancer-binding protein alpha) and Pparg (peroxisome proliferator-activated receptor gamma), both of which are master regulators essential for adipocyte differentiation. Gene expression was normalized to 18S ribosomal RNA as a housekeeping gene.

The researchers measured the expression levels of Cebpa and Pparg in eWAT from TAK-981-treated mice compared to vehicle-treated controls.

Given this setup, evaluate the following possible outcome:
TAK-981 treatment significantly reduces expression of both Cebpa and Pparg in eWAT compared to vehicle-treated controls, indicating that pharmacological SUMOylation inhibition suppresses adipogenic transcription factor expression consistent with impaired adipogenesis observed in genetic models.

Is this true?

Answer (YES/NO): YES